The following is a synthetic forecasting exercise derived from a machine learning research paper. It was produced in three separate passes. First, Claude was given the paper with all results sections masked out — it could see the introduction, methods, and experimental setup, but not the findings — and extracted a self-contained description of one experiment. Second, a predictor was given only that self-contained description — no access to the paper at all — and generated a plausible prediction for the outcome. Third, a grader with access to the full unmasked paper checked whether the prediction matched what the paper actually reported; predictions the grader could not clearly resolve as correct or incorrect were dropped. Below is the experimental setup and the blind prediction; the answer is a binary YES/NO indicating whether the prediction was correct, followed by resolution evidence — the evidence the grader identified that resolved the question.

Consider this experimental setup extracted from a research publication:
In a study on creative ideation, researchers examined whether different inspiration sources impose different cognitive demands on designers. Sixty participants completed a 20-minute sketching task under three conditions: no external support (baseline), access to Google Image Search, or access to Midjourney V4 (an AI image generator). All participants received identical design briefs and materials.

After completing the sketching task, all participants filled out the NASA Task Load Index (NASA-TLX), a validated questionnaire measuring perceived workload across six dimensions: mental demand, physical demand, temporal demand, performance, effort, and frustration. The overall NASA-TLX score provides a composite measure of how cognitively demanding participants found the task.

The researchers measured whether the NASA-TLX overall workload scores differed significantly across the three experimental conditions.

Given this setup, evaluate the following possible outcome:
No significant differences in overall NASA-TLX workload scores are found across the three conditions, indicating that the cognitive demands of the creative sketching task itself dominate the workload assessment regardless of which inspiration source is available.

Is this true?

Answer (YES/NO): YES